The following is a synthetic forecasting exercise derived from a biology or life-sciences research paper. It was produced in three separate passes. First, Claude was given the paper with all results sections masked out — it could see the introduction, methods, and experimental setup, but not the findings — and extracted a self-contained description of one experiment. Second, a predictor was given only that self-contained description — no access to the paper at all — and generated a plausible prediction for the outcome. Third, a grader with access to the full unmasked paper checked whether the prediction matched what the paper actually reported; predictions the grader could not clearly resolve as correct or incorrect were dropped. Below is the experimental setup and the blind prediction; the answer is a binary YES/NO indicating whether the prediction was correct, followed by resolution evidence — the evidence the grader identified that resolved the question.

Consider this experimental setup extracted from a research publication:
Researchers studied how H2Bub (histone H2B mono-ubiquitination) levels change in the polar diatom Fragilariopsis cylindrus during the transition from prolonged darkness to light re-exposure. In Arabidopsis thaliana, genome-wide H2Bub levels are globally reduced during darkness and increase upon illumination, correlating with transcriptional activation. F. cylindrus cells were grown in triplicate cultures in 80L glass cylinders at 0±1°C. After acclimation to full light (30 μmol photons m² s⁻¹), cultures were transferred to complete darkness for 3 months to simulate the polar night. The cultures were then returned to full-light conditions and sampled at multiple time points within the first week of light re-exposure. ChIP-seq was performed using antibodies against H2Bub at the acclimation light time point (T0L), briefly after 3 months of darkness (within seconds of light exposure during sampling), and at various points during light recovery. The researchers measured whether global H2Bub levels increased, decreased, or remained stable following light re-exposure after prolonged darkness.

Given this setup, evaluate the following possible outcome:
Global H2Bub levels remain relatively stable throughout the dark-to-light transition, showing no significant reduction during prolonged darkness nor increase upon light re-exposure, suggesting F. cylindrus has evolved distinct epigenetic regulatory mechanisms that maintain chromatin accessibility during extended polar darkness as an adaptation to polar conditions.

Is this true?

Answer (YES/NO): NO